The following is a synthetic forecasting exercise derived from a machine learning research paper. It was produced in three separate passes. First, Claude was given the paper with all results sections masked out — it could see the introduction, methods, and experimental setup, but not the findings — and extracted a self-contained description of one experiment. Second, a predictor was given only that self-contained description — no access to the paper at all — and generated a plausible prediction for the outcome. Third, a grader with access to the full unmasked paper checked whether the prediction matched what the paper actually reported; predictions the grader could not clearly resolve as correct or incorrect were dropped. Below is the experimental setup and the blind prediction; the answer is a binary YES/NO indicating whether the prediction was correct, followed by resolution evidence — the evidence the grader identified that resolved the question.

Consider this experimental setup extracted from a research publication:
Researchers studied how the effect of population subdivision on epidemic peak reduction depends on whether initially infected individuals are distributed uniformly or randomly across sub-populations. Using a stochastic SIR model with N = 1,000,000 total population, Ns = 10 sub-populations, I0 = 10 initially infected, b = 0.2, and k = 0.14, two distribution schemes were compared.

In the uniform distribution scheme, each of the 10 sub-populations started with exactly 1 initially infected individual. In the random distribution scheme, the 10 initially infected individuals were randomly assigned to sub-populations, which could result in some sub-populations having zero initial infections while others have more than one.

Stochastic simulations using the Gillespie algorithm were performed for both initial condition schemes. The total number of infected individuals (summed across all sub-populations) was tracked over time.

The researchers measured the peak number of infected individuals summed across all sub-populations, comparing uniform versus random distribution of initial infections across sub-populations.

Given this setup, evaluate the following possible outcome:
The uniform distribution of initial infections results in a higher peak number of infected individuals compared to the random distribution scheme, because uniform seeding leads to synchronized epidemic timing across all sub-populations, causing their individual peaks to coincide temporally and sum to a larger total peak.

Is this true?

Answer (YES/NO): NO